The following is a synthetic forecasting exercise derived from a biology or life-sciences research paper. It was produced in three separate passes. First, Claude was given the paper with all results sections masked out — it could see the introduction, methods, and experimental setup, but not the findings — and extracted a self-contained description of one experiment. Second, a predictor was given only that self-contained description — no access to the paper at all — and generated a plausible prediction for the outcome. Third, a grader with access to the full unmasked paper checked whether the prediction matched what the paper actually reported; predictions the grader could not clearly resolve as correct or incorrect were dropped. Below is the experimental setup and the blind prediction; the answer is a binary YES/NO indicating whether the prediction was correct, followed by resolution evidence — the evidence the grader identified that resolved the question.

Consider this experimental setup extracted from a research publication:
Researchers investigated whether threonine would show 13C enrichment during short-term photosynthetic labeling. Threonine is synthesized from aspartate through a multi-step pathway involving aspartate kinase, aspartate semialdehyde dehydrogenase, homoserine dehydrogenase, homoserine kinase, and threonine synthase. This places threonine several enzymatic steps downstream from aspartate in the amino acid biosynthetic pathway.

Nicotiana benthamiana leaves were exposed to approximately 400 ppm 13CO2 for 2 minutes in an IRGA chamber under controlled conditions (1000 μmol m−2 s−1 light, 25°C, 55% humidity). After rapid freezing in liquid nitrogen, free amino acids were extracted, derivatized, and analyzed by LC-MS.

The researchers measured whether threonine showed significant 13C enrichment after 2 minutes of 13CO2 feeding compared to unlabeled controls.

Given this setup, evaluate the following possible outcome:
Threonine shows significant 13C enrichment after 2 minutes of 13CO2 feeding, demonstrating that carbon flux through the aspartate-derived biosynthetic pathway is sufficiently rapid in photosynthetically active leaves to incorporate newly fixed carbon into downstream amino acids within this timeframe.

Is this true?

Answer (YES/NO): NO